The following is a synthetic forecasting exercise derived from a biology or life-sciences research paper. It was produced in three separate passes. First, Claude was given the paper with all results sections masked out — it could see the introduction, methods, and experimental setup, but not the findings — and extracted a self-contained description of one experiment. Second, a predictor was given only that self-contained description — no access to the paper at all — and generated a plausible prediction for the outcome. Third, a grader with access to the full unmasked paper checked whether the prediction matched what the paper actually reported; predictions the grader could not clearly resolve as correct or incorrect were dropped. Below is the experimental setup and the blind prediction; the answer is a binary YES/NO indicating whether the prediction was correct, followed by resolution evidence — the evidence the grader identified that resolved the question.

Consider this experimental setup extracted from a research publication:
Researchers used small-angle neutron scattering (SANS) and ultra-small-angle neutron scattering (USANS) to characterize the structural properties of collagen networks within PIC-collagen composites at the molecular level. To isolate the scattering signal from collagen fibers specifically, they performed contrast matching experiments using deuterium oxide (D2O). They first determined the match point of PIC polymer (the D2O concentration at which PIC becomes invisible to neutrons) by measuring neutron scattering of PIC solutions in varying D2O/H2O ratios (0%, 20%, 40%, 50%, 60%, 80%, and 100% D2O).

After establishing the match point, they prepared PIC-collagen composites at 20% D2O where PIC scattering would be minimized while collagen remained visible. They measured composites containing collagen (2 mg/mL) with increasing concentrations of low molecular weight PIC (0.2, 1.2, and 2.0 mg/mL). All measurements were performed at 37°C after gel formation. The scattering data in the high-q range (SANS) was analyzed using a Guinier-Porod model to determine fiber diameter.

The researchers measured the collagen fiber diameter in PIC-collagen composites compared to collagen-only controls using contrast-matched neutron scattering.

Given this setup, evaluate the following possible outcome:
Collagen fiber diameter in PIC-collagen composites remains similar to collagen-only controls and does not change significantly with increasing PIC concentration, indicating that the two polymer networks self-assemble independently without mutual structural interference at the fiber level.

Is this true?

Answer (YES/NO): YES